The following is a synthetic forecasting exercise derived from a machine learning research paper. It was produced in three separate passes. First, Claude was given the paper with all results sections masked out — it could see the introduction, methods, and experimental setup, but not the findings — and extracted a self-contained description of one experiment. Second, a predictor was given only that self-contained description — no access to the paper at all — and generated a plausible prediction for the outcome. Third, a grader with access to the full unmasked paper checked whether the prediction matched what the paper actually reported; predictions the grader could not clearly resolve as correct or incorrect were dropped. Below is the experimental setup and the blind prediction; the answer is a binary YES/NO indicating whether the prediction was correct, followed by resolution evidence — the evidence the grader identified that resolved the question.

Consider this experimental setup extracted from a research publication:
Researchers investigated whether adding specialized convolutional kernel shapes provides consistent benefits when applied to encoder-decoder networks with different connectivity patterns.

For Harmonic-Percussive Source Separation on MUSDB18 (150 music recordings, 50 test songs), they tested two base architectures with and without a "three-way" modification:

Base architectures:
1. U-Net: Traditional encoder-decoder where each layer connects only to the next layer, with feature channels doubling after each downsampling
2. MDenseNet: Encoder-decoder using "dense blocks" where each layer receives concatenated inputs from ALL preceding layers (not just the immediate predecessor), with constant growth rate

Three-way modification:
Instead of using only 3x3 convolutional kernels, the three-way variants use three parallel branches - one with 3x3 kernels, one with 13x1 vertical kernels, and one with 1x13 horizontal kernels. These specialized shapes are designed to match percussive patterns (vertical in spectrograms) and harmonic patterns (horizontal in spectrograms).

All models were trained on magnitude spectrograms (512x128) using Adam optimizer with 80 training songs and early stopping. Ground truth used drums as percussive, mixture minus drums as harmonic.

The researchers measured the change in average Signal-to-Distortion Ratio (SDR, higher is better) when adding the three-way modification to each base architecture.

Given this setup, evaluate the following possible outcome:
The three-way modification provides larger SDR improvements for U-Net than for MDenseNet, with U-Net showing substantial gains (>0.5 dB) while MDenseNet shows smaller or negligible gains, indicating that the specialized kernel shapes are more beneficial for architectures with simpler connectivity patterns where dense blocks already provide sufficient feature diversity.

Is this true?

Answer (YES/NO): NO